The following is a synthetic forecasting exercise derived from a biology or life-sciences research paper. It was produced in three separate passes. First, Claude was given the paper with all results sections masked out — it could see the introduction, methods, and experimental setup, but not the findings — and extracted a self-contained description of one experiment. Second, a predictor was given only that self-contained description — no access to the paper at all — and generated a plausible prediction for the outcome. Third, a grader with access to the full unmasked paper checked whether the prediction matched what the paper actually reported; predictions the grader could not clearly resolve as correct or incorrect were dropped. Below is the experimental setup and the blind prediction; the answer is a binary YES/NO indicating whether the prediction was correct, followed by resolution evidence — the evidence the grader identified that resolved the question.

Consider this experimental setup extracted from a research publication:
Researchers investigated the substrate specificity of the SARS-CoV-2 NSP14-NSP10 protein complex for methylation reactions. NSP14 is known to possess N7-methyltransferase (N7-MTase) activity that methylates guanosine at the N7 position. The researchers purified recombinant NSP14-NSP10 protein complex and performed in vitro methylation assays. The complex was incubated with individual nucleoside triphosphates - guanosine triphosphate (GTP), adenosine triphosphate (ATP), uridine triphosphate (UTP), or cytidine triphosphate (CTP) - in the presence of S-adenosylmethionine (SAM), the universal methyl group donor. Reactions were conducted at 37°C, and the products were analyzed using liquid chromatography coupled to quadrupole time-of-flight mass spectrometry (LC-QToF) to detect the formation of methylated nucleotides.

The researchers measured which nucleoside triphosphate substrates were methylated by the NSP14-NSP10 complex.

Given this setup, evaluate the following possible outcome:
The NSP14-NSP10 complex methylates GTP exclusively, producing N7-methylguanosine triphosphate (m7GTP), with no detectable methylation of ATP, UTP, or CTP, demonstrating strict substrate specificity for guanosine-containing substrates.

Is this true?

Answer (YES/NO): YES